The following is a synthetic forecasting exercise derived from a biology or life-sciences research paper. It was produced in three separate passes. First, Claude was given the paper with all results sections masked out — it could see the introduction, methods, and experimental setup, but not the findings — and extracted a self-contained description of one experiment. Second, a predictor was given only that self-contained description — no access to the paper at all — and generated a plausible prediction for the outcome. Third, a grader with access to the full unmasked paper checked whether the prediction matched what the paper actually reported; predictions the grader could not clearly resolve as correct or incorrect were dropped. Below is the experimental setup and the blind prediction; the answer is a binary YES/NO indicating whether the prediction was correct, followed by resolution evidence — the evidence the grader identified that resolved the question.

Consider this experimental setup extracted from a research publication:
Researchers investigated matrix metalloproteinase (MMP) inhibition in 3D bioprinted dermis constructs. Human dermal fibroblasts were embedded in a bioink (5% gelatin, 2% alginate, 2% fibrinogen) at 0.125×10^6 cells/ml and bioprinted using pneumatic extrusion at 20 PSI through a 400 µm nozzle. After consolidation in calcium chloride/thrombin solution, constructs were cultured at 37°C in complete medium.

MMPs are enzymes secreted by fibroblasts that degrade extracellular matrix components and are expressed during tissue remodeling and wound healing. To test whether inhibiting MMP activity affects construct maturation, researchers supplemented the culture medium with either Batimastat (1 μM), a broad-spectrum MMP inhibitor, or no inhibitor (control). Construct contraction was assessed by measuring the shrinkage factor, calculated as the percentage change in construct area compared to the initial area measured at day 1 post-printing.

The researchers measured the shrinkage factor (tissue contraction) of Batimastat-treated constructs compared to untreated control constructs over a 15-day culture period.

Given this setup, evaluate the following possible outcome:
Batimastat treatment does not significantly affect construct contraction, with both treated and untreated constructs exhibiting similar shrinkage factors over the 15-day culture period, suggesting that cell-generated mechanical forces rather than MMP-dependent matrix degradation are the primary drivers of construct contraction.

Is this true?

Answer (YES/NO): YES